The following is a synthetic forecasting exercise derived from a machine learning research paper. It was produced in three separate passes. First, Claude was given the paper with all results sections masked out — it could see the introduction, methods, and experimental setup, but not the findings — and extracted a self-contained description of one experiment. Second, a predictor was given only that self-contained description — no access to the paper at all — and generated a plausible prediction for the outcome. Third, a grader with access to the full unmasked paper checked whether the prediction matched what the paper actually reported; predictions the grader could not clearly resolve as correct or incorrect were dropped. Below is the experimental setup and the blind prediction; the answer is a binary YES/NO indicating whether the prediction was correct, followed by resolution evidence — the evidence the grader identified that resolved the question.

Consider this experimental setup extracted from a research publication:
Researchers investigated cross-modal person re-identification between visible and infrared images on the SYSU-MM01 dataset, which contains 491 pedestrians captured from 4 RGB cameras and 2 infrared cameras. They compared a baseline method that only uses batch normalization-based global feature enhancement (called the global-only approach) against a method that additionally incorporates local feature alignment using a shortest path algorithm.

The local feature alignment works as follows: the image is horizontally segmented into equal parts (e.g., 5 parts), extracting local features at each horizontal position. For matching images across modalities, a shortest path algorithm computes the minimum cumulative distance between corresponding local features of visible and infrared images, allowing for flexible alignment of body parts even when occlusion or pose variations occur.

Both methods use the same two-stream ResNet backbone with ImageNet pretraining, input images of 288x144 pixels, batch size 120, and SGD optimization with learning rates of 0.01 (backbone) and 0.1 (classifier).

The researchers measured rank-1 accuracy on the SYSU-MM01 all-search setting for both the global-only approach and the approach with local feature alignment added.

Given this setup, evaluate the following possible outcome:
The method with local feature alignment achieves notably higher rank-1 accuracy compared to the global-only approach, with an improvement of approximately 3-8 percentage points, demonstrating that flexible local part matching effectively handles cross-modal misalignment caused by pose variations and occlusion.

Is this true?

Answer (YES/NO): NO